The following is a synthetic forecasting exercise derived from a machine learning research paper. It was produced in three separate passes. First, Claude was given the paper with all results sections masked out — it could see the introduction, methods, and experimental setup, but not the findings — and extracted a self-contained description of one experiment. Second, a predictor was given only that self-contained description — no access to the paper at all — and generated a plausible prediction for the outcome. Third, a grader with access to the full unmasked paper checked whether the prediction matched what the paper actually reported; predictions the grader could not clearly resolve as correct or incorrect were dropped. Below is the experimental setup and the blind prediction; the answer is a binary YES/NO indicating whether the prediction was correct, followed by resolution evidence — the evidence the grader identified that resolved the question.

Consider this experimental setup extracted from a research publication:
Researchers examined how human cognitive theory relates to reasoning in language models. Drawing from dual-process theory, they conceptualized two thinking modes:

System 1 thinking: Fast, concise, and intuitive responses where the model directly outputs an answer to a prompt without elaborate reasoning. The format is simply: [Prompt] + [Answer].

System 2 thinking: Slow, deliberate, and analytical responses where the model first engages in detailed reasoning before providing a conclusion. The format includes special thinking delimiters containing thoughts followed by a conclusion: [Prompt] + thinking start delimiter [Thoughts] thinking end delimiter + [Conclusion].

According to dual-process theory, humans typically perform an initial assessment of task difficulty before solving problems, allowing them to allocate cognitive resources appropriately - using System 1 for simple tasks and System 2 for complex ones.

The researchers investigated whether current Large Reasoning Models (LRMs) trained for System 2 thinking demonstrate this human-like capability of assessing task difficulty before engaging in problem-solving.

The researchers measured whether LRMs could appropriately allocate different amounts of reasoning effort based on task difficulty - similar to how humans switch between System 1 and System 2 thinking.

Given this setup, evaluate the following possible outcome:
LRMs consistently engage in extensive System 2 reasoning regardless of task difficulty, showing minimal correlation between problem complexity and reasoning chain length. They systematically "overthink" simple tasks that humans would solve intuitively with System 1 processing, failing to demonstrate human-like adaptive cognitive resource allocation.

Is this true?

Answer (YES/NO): NO